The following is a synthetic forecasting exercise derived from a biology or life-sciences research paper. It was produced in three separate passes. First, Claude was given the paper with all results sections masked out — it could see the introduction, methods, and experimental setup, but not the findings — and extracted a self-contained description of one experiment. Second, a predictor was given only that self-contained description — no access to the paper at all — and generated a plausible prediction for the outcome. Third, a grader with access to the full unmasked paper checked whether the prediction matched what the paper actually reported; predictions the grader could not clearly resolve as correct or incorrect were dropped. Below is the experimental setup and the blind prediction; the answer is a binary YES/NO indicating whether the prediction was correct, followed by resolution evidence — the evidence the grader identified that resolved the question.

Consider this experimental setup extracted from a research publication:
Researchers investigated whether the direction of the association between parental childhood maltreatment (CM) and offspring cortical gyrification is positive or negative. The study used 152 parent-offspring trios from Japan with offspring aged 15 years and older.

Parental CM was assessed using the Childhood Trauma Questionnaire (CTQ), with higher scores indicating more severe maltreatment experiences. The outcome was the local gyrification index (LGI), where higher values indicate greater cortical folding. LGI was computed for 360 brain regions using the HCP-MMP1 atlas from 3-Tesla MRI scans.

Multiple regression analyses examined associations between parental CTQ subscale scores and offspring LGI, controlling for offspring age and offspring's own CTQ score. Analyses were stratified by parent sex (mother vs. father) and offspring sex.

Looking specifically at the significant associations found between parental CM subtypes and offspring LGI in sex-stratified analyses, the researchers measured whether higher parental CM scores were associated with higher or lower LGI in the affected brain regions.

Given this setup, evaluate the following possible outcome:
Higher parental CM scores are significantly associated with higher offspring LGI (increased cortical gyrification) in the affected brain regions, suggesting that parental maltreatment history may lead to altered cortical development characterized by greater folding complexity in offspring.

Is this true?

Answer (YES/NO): NO